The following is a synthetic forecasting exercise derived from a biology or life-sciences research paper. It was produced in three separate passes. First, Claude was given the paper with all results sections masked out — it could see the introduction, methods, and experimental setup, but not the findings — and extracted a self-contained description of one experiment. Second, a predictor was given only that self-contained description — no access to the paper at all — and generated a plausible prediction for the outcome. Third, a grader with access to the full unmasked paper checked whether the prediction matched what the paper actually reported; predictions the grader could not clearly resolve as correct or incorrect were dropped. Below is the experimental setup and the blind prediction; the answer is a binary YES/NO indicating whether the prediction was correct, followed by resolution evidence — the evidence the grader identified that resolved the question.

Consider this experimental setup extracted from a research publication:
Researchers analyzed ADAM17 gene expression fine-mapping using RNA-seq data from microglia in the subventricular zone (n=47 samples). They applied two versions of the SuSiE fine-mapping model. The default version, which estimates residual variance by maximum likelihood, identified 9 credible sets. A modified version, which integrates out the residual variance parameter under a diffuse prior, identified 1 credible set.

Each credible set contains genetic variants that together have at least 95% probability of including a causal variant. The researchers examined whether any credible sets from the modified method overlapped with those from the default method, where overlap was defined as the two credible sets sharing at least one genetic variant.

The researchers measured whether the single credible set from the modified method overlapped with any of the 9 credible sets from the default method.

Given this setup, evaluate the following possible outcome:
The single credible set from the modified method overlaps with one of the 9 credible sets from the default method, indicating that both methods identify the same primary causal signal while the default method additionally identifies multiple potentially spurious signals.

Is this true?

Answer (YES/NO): YES